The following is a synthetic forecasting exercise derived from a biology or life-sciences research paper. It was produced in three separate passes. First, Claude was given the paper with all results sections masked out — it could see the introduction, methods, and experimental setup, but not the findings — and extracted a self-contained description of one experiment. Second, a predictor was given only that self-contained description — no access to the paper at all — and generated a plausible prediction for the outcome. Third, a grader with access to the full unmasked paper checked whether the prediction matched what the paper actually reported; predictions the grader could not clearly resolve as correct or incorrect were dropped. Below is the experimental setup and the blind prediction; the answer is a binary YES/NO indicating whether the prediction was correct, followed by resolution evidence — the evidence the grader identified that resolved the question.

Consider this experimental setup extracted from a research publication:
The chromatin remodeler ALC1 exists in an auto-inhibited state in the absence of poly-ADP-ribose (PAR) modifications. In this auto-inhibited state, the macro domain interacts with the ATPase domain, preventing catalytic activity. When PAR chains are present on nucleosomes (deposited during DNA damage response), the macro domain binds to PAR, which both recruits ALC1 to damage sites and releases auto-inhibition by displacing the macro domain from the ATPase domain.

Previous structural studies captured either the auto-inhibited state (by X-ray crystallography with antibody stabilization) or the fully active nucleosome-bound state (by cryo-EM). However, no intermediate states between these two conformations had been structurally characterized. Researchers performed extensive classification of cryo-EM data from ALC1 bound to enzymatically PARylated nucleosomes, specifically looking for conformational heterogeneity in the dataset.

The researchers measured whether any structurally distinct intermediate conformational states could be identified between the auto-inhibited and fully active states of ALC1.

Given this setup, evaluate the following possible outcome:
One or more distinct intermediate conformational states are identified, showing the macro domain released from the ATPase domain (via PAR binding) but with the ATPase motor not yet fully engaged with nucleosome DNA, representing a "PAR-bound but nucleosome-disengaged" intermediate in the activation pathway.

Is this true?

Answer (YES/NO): NO